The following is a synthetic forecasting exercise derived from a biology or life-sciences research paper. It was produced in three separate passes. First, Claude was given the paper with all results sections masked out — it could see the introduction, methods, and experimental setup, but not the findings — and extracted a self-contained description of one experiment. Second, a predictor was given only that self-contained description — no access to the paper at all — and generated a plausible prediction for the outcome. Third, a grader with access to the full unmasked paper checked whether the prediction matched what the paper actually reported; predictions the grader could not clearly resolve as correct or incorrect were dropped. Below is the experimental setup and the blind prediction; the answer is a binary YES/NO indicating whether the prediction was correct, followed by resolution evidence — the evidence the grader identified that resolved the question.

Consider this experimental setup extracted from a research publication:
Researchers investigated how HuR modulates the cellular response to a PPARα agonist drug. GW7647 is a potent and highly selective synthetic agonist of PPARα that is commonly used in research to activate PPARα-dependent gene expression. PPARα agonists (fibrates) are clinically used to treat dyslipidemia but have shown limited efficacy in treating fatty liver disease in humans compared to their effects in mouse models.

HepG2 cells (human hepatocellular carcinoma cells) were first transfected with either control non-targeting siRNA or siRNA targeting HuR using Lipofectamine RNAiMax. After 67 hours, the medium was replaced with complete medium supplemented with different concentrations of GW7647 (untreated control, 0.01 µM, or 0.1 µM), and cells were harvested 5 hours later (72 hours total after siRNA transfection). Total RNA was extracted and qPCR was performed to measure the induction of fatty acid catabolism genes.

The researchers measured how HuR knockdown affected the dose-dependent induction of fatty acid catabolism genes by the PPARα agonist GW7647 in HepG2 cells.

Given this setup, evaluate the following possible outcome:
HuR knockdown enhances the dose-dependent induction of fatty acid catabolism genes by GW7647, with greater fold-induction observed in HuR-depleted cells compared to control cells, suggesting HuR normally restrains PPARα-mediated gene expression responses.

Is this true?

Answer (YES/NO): YES